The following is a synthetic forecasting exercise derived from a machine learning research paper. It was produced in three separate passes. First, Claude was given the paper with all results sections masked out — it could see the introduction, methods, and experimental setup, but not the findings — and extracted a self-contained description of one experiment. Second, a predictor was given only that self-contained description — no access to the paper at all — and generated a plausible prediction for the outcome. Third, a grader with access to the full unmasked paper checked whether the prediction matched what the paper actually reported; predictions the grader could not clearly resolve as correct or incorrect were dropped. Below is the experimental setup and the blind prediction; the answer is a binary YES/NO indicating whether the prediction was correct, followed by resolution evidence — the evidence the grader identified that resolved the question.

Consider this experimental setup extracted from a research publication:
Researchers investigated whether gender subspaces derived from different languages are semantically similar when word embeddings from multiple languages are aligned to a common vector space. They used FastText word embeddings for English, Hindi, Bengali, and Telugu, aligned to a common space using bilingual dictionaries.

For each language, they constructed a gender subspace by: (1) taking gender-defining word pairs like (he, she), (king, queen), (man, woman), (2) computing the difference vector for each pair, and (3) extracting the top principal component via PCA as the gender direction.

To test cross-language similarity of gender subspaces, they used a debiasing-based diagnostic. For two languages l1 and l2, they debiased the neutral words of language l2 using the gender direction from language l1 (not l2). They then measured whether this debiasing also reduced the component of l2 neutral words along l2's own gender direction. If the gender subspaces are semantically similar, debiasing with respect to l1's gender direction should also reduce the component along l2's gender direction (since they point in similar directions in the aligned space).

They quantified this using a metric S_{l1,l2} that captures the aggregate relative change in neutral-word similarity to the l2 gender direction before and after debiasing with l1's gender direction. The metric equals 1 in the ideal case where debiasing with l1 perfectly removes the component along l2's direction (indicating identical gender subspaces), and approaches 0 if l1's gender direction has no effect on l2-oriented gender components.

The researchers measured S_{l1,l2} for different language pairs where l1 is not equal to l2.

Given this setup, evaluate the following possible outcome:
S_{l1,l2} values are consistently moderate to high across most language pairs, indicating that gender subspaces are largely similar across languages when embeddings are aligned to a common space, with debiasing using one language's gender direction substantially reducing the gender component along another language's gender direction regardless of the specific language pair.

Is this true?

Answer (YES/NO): NO